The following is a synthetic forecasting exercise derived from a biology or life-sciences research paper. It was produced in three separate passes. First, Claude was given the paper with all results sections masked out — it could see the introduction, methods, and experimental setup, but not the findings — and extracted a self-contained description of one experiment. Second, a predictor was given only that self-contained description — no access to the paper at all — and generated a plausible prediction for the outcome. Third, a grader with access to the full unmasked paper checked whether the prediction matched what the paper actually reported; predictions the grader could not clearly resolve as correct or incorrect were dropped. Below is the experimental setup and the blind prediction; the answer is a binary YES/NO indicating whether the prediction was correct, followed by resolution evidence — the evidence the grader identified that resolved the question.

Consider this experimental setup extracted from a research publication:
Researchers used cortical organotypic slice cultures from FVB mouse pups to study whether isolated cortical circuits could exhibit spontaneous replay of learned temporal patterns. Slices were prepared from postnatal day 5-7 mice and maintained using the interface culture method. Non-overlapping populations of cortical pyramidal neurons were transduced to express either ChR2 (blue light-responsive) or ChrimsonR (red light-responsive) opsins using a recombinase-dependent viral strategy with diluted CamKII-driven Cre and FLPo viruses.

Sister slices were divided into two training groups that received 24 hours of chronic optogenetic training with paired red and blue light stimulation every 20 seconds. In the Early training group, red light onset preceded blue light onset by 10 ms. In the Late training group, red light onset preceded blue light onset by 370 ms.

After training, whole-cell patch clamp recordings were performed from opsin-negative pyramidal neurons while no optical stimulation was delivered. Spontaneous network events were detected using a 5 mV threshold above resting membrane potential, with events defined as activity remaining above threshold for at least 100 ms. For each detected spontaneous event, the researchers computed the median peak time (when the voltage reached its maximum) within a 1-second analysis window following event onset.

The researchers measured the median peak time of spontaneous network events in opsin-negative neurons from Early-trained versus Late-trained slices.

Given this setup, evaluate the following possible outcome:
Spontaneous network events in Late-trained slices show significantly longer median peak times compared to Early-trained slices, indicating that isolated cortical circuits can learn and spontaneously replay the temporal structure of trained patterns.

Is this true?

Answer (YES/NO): YES